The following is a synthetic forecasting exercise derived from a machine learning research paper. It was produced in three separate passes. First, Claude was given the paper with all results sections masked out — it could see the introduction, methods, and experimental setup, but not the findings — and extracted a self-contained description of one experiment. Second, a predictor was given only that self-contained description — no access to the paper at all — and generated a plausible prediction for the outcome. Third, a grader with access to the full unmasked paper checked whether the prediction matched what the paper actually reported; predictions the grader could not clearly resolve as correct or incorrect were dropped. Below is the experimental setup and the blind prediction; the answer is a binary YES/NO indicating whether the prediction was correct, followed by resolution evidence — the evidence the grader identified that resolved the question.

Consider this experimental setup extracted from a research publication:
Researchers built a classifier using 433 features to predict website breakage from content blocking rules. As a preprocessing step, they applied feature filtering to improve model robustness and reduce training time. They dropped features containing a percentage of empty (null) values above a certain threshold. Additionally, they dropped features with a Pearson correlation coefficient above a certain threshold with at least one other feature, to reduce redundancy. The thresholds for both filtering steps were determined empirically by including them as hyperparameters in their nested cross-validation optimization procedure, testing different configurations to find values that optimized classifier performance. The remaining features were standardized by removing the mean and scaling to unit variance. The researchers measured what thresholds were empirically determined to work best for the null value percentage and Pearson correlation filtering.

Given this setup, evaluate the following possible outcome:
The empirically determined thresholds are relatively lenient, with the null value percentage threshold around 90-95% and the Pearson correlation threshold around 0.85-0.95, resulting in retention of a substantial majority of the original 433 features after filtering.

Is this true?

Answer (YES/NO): NO